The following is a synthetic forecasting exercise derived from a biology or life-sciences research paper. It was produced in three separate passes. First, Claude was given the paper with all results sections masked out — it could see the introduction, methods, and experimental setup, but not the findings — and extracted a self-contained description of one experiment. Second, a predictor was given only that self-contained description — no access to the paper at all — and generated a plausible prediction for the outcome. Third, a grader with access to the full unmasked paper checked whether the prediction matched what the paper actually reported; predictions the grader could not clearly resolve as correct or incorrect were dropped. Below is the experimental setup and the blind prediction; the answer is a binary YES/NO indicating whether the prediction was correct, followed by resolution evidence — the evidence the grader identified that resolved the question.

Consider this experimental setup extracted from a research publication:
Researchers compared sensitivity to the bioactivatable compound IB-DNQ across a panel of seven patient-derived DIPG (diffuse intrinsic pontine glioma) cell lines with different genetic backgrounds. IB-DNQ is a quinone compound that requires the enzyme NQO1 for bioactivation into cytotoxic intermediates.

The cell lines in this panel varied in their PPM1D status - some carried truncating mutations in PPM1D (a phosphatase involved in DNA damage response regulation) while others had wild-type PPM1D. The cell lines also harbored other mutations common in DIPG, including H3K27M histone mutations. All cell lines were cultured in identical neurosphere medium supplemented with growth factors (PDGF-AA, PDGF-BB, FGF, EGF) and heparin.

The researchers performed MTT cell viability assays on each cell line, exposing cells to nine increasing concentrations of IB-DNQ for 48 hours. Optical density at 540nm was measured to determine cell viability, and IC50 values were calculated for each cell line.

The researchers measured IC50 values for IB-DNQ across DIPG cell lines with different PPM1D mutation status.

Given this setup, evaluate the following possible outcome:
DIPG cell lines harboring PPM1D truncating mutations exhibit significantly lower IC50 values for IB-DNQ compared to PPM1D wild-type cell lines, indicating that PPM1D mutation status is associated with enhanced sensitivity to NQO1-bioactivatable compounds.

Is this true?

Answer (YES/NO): YES